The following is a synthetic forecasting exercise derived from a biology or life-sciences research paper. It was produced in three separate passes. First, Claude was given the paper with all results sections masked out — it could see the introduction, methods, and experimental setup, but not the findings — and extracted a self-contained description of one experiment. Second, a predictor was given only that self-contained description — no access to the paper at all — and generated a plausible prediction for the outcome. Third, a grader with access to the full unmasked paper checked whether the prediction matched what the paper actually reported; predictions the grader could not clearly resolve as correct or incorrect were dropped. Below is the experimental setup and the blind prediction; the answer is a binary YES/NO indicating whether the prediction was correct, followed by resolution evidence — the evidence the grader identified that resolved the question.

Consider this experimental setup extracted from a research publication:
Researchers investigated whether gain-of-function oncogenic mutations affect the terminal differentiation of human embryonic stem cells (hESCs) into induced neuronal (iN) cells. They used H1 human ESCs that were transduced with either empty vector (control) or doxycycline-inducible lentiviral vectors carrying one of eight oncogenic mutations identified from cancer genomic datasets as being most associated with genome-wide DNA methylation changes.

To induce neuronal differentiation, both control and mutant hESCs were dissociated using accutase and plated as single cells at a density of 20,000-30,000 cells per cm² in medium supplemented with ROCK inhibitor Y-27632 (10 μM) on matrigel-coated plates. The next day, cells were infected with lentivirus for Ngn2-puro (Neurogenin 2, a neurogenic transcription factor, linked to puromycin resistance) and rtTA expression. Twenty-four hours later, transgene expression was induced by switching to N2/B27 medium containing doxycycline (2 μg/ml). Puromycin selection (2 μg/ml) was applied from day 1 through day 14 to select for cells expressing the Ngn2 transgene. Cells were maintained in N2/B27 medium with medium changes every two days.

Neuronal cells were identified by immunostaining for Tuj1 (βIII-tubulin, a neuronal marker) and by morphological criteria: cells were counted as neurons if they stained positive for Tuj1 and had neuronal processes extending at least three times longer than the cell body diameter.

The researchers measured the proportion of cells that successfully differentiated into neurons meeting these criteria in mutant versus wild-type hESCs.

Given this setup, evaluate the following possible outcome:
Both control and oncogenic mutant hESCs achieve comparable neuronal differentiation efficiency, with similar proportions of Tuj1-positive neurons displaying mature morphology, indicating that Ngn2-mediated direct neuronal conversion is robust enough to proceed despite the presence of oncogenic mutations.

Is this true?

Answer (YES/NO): NO